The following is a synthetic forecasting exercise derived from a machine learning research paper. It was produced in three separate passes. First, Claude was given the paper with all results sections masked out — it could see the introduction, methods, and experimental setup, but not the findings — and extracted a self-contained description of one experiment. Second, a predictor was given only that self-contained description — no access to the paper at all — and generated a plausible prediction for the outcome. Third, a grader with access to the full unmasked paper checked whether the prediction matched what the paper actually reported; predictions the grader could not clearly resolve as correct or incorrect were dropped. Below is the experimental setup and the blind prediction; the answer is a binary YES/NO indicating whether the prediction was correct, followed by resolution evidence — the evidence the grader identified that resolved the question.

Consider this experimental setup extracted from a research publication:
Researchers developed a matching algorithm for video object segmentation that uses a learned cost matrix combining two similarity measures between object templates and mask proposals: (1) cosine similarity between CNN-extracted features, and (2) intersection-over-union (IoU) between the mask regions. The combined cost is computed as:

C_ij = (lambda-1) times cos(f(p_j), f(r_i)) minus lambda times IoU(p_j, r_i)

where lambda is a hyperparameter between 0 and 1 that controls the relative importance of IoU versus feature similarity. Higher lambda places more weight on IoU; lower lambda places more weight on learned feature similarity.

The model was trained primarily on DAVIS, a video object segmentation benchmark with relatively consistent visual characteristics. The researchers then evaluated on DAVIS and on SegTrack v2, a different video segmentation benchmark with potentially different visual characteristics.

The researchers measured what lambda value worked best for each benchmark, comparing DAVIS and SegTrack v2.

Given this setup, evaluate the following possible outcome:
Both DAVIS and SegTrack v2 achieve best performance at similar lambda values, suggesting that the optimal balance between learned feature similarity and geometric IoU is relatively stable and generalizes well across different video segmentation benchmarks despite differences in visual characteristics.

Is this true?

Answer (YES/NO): NO